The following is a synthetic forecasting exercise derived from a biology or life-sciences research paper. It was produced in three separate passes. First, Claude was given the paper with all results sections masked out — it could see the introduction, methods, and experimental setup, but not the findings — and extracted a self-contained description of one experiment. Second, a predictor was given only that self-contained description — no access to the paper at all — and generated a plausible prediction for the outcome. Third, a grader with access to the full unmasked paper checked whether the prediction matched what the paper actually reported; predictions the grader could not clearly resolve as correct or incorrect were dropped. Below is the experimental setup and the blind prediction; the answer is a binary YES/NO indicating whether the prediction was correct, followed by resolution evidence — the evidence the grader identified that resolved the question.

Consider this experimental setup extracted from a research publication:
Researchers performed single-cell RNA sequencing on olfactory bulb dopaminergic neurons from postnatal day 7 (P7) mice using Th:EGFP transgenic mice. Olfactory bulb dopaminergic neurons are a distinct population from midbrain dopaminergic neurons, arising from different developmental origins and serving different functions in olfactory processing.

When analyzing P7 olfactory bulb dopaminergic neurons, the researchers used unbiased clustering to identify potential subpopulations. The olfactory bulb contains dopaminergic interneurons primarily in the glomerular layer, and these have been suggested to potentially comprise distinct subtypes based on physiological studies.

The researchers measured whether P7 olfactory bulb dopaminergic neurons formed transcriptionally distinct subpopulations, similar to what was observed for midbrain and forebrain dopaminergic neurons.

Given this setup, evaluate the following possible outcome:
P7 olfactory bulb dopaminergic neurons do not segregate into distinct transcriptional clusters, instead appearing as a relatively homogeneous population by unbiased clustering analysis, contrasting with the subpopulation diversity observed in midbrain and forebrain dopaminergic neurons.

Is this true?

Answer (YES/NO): NO